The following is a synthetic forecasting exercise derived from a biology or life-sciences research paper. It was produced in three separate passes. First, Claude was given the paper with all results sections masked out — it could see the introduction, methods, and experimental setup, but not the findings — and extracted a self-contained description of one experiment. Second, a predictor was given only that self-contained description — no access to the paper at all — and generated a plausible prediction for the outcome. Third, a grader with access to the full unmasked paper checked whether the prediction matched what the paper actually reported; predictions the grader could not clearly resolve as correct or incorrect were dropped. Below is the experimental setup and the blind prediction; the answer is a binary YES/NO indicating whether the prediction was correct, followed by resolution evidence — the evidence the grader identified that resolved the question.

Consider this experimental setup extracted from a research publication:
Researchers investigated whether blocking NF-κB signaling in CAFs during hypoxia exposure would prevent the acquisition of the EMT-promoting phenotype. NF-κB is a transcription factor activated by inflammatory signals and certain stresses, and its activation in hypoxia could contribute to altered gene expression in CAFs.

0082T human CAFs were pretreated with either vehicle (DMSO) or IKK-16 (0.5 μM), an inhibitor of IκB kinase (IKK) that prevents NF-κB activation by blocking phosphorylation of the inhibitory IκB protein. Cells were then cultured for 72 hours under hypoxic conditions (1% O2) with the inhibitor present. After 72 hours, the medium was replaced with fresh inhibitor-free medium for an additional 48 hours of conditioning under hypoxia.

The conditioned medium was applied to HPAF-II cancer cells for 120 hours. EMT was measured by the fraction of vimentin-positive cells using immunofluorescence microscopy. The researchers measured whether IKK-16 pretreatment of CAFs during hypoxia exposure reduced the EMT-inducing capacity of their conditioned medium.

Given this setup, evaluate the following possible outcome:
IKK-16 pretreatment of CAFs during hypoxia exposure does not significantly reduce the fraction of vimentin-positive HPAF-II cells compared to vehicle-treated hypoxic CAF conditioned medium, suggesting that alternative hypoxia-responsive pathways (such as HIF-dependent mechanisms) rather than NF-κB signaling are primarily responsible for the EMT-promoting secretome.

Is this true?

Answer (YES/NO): NO